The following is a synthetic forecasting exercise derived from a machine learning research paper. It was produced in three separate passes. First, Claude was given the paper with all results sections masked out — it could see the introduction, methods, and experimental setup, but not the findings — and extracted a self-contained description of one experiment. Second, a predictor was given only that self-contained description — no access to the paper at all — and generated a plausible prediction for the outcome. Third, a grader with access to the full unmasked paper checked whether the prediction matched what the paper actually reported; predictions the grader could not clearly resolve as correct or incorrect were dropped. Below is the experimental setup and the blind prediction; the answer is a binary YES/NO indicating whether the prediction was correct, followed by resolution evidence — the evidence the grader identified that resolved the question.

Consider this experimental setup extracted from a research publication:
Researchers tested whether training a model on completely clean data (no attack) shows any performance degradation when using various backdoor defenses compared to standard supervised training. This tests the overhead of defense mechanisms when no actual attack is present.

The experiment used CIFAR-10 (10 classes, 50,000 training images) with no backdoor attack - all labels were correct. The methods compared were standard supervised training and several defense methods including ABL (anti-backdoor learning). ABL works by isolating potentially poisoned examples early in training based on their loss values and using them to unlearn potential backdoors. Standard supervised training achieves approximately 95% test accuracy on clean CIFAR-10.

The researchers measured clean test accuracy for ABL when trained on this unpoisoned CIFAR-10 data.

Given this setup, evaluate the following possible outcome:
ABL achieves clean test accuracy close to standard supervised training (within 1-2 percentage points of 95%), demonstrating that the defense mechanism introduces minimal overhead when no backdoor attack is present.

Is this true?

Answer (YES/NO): NO